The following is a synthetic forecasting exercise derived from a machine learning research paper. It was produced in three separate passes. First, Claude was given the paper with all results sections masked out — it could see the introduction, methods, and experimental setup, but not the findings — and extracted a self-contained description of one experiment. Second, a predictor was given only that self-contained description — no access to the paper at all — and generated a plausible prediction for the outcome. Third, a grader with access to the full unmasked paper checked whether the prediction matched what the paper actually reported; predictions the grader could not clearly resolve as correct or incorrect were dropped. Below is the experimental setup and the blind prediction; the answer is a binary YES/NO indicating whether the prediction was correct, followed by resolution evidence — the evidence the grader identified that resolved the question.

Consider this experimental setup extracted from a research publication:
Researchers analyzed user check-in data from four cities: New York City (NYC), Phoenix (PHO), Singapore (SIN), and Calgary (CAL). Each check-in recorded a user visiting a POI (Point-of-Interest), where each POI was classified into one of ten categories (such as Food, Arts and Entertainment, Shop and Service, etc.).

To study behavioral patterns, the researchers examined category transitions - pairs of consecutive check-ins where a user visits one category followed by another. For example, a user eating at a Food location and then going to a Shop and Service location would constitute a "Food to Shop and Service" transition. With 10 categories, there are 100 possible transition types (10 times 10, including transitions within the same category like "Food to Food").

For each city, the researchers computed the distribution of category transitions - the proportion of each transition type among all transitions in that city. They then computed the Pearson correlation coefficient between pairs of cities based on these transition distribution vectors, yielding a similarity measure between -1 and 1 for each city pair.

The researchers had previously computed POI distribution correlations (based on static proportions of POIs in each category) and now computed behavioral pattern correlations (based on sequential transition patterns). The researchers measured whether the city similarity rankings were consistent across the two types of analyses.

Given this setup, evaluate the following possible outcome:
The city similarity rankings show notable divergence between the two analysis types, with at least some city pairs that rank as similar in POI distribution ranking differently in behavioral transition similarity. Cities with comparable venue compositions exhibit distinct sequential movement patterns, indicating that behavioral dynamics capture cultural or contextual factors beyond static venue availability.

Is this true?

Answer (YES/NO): YES